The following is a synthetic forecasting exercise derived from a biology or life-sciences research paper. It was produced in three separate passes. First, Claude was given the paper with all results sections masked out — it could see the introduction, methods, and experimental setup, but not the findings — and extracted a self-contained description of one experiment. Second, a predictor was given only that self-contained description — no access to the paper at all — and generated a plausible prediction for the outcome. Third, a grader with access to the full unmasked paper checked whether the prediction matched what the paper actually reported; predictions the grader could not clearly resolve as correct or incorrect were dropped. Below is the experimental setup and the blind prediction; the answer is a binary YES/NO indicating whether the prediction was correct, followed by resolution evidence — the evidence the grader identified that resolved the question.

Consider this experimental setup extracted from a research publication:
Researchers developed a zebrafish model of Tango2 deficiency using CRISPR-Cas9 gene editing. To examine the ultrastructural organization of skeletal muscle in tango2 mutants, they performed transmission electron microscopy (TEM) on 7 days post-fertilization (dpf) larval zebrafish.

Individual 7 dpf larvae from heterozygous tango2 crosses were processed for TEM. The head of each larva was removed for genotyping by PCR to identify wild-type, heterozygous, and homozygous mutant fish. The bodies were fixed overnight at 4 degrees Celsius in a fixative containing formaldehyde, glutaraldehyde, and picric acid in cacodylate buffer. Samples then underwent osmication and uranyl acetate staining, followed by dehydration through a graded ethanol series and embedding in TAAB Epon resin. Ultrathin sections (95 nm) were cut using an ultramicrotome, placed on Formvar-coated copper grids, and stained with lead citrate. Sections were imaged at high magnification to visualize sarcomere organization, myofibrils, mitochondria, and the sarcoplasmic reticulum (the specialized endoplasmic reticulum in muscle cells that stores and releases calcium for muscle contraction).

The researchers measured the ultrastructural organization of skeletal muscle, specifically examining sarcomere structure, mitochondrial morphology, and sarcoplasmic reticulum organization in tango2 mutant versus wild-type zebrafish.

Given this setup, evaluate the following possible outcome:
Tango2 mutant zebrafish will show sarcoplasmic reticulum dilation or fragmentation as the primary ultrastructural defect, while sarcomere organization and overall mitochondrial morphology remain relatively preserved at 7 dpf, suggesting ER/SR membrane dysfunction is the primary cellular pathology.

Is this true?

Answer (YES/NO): NO